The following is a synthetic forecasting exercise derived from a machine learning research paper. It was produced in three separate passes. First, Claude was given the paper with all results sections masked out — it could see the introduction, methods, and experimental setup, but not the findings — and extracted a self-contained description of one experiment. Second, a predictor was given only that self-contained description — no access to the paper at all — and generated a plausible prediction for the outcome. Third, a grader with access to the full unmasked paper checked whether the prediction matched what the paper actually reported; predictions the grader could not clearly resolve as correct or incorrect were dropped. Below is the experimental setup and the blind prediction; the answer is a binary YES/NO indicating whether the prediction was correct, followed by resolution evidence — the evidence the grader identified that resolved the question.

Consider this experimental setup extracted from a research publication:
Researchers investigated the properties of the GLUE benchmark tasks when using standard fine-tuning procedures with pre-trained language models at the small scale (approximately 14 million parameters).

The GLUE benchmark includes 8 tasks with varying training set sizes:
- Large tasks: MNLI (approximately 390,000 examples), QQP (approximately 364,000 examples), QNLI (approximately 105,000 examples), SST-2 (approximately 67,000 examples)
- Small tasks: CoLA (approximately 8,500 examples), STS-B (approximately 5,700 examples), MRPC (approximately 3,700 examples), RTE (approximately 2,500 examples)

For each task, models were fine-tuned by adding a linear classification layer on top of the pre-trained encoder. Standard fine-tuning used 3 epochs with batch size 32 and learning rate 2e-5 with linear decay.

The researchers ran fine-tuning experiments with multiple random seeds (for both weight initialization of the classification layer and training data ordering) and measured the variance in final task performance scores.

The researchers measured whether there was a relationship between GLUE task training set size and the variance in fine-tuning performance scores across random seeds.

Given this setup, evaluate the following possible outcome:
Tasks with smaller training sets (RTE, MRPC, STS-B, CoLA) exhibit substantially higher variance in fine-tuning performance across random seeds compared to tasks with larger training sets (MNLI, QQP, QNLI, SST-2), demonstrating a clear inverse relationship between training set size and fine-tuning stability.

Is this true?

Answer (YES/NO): YES